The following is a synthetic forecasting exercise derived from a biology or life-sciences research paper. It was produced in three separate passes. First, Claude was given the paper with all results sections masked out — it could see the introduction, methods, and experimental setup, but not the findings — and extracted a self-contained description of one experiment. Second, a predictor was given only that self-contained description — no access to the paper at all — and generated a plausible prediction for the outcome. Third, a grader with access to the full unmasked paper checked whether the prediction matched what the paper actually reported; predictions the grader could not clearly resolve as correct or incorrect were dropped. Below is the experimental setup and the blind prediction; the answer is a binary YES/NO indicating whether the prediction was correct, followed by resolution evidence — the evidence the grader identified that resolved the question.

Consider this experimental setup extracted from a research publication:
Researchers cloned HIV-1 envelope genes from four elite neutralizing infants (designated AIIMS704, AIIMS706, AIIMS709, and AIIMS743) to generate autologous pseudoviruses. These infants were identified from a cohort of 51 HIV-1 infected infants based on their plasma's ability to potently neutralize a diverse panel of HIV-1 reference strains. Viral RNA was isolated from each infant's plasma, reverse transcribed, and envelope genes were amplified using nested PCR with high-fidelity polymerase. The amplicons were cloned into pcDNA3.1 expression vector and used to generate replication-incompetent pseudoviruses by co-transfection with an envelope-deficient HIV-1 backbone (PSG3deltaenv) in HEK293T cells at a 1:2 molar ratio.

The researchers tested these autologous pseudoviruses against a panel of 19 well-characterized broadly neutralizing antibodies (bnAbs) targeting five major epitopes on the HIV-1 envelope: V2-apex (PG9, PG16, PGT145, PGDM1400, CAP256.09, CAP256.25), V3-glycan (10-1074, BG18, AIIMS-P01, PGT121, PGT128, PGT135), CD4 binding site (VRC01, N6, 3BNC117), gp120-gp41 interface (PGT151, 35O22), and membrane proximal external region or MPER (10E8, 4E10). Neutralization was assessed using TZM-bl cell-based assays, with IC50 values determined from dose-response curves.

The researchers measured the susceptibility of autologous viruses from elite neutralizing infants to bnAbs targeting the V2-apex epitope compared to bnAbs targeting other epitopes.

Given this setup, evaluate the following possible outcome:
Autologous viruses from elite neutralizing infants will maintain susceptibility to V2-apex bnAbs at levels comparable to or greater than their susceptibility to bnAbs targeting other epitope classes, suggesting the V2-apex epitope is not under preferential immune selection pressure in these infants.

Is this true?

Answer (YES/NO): YES